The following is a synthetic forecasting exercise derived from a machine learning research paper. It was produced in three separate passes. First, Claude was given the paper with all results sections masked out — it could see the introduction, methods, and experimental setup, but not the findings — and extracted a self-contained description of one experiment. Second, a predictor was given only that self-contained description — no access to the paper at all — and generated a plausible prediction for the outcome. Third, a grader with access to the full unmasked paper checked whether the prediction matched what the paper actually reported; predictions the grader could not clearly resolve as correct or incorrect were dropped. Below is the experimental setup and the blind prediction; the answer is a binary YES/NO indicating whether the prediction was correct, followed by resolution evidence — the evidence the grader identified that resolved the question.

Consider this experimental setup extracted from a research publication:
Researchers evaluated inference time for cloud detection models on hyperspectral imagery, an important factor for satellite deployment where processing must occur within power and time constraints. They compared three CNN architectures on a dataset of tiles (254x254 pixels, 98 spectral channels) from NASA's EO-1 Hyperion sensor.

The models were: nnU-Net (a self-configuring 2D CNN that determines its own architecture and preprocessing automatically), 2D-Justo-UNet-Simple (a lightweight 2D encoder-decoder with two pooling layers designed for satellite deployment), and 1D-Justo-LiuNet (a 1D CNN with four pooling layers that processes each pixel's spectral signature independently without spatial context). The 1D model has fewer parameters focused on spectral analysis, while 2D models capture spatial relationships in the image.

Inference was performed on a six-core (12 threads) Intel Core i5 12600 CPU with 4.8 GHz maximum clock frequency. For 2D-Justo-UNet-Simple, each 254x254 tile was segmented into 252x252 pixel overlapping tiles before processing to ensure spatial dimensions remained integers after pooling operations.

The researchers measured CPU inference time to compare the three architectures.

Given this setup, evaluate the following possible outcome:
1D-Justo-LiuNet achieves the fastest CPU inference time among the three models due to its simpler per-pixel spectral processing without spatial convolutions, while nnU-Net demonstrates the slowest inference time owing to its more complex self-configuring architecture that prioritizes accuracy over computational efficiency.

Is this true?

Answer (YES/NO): NO